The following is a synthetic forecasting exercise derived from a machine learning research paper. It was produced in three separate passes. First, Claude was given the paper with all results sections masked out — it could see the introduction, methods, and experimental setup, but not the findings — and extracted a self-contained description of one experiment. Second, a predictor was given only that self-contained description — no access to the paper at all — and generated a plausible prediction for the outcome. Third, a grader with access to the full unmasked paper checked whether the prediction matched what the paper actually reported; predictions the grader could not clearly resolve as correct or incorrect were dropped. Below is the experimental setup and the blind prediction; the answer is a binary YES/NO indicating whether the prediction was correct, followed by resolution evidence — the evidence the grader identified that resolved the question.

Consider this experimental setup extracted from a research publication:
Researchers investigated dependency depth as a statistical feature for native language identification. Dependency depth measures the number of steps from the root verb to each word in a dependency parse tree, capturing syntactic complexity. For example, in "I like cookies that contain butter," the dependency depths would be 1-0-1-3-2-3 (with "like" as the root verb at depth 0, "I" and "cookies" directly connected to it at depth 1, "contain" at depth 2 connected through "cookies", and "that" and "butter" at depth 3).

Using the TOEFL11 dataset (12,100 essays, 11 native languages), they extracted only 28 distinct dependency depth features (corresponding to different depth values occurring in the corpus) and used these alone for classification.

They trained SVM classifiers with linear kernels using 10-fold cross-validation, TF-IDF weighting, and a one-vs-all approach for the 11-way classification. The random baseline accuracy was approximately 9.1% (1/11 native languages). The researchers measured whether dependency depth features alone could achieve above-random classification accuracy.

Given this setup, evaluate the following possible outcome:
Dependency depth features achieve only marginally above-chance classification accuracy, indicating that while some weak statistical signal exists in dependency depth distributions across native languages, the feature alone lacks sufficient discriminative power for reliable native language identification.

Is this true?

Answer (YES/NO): NO